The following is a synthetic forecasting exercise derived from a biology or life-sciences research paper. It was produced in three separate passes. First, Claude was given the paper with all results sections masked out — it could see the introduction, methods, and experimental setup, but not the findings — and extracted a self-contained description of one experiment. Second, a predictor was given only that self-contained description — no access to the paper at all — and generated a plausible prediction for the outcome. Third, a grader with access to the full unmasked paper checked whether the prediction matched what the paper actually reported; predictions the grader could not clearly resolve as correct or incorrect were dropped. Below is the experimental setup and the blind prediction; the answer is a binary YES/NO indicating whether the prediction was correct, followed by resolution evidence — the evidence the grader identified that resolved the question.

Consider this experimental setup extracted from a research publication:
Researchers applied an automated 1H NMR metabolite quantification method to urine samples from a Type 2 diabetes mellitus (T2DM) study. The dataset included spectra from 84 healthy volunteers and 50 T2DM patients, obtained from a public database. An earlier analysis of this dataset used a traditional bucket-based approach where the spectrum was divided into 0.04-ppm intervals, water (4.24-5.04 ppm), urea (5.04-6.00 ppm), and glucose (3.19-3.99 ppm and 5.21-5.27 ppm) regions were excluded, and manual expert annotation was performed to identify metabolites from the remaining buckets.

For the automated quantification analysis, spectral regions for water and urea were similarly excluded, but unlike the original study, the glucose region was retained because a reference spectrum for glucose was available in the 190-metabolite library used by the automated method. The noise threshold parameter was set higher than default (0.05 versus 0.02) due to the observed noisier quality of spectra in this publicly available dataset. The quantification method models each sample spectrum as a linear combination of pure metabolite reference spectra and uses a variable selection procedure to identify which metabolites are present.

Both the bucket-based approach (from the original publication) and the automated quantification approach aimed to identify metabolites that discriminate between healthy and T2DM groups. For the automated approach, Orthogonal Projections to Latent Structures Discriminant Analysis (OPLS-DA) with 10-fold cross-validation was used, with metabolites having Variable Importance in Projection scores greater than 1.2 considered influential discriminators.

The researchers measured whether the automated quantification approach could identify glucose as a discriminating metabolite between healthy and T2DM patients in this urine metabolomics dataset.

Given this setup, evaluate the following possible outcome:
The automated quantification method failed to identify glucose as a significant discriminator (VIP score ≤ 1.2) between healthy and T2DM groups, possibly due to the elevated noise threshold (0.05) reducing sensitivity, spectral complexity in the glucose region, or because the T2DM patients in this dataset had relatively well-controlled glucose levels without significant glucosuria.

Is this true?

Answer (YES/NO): NO